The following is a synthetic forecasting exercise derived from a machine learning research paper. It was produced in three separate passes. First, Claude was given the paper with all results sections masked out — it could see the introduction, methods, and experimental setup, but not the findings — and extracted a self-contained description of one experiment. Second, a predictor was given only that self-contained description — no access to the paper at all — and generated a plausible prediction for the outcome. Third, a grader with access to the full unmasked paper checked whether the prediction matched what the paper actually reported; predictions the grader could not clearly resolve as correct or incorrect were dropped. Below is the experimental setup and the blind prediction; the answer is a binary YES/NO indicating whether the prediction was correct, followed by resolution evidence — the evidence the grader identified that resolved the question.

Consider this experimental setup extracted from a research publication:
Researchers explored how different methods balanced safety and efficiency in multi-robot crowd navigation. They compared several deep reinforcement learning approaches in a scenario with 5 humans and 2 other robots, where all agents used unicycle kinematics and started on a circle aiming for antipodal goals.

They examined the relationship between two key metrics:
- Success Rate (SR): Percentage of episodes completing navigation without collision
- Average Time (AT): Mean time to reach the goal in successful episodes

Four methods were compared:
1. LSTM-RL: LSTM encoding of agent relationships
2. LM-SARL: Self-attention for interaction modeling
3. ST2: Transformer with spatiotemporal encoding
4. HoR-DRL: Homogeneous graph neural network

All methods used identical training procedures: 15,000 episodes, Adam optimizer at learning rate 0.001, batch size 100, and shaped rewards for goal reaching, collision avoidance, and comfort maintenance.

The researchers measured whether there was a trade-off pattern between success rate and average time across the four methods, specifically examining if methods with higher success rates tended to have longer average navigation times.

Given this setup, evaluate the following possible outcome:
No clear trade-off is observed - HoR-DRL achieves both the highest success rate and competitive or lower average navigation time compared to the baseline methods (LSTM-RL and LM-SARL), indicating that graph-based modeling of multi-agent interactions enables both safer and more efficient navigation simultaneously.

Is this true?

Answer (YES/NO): YES